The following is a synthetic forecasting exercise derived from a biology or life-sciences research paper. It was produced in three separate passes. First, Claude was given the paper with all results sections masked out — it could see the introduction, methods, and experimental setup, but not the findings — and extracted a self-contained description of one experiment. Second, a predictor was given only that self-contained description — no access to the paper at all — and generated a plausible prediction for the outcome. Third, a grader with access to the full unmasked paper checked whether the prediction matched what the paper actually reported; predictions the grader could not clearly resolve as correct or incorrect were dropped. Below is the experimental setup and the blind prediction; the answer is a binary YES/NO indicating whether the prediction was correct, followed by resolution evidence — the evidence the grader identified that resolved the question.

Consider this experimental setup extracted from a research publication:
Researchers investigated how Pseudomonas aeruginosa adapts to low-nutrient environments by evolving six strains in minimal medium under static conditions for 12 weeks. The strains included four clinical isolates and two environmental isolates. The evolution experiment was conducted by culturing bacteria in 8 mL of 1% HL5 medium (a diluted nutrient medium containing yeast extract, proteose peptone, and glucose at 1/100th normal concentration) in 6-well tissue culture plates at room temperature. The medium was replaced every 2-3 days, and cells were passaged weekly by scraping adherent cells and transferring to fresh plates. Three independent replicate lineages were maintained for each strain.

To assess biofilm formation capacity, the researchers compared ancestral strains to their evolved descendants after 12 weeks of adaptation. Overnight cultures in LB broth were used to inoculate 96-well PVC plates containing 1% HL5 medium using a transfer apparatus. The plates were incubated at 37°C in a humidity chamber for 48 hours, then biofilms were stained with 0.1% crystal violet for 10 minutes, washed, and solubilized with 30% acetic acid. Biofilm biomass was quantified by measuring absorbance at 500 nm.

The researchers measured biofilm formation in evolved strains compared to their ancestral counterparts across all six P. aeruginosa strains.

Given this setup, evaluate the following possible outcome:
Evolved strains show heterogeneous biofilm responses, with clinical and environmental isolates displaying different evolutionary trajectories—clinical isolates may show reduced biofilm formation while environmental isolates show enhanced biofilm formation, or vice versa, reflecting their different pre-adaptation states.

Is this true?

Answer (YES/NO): NO